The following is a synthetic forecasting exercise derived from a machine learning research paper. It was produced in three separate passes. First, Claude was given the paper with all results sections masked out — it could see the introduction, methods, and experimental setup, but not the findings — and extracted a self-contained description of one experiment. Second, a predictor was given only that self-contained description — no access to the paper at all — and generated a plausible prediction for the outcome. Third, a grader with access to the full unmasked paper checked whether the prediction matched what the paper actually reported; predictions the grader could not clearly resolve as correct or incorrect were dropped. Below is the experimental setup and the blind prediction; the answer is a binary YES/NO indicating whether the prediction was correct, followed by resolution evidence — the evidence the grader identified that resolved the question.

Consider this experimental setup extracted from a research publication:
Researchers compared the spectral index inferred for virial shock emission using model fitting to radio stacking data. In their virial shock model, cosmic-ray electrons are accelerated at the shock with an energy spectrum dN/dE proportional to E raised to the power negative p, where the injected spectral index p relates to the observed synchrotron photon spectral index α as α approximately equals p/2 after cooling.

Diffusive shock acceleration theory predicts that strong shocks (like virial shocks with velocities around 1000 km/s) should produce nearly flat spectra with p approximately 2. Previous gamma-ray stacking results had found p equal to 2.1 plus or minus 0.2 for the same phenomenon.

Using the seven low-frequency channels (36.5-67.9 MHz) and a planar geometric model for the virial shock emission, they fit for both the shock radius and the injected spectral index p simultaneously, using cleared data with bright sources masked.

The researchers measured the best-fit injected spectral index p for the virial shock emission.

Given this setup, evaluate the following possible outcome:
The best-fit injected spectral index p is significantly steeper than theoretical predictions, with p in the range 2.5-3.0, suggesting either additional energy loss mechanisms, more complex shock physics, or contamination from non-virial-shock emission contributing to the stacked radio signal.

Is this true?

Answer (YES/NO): NO